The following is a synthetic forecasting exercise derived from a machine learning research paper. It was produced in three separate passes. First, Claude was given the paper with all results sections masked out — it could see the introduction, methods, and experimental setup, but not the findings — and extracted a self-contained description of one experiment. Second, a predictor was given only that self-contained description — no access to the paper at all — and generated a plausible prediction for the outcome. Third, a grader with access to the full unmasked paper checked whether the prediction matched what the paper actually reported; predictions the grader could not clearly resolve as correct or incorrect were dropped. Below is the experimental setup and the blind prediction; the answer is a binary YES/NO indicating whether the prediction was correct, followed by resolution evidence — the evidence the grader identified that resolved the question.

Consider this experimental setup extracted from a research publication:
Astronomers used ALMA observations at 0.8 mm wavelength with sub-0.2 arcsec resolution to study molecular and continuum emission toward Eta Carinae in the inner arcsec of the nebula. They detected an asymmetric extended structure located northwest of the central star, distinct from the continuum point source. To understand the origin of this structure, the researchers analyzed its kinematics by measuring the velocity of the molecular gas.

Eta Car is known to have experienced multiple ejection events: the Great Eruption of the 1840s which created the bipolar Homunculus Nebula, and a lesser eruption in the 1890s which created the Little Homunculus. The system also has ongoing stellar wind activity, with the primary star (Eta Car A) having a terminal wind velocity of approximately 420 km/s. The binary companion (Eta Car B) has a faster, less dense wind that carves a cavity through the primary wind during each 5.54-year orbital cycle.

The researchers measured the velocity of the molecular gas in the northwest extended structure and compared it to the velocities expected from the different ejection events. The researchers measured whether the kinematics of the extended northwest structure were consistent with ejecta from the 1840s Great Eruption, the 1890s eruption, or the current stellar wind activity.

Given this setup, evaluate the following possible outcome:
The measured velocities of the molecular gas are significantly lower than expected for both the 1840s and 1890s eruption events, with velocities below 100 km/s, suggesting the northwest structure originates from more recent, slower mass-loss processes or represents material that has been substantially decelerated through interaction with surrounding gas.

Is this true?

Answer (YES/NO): NO